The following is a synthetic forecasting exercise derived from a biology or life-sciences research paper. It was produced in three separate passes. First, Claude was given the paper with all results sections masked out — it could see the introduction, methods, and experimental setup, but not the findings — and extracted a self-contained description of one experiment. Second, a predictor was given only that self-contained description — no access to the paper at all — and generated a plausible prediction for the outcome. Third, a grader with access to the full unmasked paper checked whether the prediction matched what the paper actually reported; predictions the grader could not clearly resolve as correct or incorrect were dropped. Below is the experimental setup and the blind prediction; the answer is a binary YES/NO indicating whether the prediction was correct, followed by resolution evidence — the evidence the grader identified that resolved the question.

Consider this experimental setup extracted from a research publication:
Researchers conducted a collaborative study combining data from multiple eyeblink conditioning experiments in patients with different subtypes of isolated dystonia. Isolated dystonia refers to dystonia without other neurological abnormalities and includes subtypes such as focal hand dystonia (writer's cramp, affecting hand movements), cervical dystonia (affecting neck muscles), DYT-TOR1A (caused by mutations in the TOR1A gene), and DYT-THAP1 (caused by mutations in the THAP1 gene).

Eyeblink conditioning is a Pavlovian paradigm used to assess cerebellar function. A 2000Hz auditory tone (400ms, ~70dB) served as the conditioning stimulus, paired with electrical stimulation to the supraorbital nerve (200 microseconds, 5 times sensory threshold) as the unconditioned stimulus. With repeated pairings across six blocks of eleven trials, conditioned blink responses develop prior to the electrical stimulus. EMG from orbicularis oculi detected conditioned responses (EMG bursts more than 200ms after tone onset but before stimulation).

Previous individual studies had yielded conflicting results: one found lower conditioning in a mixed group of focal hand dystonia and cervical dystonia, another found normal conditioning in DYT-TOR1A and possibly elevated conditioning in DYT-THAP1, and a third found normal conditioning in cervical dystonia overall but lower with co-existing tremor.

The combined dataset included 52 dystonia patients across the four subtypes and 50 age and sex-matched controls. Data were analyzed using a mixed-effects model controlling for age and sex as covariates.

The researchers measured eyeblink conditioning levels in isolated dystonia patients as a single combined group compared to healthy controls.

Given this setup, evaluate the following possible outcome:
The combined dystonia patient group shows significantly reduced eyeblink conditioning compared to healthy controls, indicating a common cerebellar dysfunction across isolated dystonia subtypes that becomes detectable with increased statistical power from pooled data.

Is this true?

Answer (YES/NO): NO